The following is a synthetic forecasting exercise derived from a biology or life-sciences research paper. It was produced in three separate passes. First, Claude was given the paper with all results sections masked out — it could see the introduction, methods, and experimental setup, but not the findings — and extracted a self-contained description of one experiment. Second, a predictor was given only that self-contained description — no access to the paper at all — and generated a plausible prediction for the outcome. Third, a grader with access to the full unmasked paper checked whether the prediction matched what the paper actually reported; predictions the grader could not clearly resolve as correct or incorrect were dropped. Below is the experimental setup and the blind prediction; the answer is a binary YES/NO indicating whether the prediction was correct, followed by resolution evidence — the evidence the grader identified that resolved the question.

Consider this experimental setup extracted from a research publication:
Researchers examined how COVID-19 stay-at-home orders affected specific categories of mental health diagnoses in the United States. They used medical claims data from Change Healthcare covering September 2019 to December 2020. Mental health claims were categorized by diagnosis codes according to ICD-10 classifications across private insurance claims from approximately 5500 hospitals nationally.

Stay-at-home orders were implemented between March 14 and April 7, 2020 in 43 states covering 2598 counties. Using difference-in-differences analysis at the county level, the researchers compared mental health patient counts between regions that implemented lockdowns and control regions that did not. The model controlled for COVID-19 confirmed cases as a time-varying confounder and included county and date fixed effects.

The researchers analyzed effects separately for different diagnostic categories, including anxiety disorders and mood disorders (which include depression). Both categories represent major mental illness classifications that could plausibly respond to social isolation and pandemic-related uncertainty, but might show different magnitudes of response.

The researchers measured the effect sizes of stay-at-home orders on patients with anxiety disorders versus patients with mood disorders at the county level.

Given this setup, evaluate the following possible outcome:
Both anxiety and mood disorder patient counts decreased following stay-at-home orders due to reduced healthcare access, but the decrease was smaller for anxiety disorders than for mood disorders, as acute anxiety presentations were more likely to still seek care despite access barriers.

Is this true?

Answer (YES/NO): NO